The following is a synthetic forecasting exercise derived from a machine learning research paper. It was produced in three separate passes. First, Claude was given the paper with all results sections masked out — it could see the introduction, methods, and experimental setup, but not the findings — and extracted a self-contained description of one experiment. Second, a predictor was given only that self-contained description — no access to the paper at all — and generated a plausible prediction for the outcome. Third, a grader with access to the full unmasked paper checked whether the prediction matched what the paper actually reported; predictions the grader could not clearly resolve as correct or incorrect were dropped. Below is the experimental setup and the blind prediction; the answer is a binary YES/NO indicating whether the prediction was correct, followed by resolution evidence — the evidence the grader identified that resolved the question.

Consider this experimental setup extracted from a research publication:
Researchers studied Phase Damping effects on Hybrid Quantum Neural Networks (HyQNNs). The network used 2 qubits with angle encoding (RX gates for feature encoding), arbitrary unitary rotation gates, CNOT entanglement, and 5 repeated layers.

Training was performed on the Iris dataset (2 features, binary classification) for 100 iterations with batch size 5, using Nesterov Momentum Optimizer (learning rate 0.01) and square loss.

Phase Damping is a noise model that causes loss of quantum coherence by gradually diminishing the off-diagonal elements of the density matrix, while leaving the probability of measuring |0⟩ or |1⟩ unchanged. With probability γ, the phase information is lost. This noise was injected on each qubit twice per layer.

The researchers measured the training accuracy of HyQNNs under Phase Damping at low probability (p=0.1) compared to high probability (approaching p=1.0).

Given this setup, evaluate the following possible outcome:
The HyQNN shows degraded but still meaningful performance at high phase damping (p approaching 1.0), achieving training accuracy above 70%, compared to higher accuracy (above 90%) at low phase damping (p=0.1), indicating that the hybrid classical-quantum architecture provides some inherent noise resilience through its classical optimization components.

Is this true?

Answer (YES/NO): NO